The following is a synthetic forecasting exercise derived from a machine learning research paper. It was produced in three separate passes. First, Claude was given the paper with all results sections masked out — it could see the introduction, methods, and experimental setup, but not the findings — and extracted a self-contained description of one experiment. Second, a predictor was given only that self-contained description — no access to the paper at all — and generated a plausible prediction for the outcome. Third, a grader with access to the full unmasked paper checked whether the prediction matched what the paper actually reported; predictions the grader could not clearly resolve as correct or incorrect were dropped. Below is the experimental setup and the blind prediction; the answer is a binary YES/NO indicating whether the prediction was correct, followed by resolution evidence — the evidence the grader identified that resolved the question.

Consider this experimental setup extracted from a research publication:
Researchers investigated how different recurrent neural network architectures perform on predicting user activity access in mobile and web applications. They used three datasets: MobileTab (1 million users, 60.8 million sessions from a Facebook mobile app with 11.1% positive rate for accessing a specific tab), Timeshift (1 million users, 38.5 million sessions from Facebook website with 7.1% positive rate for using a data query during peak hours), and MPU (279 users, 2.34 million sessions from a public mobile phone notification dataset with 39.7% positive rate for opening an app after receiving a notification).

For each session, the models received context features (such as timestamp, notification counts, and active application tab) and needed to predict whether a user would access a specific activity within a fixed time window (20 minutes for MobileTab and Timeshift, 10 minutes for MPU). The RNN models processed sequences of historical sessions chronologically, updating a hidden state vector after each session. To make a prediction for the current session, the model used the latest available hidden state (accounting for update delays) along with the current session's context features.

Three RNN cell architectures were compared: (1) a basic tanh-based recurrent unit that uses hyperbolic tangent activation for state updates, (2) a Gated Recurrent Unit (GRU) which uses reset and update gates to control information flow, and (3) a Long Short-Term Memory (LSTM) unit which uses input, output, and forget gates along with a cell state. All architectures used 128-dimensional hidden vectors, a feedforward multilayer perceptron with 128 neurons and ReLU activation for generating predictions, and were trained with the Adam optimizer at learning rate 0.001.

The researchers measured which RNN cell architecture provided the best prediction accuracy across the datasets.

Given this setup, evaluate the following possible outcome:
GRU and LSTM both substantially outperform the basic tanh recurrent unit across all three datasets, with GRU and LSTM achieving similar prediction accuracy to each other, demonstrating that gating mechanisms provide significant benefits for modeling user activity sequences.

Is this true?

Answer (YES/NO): NO